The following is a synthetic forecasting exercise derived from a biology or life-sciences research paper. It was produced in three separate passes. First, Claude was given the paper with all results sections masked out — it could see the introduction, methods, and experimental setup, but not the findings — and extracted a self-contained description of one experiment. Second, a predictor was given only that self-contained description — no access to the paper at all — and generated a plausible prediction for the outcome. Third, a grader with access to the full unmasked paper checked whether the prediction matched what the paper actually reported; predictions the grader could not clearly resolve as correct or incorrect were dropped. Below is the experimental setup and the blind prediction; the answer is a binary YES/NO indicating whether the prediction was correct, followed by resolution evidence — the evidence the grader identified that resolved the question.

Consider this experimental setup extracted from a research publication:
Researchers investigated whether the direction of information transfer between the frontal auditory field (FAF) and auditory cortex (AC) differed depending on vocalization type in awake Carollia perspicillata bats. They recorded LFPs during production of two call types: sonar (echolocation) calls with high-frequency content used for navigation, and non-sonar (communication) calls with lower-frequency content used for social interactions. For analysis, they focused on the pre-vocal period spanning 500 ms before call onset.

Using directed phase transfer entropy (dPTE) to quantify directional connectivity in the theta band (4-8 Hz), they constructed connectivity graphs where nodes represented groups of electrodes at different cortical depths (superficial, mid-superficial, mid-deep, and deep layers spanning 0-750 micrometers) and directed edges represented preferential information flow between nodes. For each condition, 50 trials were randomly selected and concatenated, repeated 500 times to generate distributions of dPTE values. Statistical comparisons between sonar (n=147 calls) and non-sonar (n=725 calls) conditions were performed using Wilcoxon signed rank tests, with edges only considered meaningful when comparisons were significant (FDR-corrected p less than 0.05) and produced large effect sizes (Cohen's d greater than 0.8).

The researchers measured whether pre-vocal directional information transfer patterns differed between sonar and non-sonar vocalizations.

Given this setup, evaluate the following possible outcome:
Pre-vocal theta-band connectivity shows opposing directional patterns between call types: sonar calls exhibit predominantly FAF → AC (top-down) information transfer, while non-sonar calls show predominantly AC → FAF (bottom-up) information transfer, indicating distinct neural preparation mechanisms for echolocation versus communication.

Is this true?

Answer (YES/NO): NO